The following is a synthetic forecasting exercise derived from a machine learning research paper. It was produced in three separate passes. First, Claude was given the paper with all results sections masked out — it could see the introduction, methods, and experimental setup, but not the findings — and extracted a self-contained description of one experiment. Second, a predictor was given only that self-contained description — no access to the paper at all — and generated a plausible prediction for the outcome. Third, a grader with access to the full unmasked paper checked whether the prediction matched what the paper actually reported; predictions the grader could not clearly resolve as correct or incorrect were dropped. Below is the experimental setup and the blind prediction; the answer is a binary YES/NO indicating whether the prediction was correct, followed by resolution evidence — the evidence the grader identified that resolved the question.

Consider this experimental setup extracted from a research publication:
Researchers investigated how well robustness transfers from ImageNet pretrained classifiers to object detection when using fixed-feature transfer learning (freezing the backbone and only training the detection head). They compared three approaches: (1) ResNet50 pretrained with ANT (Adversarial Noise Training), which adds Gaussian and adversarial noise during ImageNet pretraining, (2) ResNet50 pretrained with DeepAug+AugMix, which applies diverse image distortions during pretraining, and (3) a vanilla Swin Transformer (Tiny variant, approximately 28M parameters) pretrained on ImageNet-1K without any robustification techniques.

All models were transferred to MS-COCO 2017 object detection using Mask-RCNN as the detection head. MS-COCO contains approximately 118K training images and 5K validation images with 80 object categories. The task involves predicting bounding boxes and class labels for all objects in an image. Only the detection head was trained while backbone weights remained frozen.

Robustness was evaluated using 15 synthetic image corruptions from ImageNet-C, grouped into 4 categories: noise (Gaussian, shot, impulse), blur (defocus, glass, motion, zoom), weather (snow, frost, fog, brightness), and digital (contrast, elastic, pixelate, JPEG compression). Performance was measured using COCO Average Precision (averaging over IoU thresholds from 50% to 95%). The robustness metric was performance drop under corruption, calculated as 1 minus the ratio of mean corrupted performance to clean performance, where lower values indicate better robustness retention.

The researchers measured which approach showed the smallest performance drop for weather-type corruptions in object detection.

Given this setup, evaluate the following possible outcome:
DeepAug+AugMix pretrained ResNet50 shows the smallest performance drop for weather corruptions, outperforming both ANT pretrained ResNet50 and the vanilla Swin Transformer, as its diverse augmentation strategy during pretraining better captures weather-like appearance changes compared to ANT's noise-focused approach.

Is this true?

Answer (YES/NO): NO